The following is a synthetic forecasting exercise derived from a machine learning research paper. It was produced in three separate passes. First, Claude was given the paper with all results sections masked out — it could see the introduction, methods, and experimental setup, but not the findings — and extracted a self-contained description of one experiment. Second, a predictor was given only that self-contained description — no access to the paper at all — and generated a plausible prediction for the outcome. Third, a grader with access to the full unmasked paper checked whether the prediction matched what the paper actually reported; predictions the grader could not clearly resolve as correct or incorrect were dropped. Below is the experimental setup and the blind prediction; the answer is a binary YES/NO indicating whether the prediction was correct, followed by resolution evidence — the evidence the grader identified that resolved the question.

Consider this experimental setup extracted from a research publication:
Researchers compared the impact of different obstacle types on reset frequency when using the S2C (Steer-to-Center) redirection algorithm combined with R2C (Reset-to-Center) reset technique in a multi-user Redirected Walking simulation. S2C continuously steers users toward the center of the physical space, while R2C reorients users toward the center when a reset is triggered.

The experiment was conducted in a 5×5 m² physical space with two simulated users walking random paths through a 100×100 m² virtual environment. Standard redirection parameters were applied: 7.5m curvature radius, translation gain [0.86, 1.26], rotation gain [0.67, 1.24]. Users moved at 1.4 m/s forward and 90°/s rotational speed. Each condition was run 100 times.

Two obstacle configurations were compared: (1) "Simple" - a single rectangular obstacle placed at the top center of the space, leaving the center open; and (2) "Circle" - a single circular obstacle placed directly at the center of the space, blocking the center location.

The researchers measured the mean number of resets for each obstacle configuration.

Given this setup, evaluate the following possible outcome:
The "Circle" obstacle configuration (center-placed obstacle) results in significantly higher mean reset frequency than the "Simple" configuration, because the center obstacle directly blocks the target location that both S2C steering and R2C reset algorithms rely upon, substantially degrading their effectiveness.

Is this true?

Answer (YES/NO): YES